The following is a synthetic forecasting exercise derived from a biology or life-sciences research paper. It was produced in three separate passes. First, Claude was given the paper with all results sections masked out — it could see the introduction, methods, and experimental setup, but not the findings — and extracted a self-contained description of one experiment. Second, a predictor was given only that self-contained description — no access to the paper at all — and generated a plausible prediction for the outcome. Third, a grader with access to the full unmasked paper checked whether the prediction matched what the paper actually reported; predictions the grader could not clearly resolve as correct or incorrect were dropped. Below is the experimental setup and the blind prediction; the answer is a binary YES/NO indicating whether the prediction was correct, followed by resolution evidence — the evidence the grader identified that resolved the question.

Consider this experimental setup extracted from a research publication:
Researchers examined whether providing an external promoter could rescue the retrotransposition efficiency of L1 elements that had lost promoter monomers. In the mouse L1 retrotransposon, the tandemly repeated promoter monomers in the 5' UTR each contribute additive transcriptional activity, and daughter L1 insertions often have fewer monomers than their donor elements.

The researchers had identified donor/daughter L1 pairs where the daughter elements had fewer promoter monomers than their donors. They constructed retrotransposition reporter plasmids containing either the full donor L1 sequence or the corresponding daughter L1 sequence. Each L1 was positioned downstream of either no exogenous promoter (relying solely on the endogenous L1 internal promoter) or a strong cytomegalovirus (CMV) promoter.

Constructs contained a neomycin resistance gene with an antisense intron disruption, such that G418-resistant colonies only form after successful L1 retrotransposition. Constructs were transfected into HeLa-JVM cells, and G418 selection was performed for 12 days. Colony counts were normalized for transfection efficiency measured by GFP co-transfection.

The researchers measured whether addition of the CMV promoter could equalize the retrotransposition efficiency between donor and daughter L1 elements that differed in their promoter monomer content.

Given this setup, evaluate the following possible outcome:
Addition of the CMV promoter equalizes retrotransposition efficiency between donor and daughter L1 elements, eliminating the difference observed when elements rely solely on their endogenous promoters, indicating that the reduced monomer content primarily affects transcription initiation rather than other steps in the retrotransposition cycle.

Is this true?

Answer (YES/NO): YES